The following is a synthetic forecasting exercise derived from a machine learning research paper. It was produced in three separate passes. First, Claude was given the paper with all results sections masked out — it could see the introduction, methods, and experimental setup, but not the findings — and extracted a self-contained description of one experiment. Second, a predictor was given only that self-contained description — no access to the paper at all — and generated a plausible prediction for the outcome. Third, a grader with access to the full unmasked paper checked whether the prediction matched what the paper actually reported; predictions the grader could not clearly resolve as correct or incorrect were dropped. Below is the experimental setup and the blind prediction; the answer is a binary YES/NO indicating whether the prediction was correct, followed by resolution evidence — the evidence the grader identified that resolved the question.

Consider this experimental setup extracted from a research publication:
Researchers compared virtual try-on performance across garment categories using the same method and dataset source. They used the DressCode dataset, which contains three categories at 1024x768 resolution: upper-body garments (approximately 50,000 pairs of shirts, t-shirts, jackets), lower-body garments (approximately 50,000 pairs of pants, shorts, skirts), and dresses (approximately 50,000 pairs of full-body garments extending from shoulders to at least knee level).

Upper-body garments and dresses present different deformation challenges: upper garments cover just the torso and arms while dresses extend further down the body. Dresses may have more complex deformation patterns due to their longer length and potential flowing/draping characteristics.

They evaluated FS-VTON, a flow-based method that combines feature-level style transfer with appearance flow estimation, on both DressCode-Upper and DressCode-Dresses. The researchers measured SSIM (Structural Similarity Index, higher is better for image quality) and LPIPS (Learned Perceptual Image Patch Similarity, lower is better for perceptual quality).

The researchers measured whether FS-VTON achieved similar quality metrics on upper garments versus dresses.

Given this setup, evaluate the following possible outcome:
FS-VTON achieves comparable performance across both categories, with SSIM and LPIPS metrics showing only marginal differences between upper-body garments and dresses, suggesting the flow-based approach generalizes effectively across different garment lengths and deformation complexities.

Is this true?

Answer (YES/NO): NO